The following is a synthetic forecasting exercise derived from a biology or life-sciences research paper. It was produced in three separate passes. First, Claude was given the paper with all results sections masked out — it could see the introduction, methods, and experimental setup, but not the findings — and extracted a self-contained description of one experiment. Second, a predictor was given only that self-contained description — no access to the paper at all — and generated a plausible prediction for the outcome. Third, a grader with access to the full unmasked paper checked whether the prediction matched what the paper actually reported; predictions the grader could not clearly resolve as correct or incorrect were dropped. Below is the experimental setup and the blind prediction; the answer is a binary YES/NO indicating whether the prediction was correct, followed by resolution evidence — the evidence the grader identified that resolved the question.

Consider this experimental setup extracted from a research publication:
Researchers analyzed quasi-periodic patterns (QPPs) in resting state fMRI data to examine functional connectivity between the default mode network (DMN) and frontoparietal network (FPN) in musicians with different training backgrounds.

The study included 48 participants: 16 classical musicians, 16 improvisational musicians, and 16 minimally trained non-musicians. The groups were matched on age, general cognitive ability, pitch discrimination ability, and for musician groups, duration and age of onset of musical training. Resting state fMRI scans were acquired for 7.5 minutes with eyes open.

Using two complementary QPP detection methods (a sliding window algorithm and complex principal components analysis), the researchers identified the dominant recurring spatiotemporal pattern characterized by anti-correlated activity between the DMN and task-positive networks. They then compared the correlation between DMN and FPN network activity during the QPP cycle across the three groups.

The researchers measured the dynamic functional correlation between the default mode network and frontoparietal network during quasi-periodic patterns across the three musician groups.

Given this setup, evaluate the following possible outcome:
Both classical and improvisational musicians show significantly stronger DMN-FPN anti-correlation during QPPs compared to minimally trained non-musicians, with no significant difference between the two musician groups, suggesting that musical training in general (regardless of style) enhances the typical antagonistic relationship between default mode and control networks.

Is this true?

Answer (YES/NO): NO